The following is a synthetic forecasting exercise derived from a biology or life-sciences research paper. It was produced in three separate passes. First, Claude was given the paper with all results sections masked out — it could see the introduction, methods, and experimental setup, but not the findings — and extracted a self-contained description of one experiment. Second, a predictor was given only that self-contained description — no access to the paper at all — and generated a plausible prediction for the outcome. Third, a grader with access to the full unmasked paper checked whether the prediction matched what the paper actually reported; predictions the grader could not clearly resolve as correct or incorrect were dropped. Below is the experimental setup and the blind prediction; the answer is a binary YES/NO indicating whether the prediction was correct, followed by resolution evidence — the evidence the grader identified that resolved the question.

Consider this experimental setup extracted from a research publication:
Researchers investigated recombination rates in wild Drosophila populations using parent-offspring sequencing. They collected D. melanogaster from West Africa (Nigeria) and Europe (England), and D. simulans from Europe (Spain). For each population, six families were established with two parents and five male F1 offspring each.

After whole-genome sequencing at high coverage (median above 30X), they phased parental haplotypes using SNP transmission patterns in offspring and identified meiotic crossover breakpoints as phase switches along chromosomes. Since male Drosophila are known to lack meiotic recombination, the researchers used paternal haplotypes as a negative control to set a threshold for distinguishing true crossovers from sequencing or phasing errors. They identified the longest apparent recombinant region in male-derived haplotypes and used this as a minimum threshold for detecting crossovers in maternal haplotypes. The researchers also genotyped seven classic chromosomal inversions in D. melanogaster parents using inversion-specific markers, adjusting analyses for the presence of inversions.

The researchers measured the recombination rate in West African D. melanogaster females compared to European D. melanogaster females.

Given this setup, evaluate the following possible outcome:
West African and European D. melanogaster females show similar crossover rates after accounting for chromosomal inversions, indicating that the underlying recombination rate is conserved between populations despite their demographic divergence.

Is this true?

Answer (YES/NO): NO